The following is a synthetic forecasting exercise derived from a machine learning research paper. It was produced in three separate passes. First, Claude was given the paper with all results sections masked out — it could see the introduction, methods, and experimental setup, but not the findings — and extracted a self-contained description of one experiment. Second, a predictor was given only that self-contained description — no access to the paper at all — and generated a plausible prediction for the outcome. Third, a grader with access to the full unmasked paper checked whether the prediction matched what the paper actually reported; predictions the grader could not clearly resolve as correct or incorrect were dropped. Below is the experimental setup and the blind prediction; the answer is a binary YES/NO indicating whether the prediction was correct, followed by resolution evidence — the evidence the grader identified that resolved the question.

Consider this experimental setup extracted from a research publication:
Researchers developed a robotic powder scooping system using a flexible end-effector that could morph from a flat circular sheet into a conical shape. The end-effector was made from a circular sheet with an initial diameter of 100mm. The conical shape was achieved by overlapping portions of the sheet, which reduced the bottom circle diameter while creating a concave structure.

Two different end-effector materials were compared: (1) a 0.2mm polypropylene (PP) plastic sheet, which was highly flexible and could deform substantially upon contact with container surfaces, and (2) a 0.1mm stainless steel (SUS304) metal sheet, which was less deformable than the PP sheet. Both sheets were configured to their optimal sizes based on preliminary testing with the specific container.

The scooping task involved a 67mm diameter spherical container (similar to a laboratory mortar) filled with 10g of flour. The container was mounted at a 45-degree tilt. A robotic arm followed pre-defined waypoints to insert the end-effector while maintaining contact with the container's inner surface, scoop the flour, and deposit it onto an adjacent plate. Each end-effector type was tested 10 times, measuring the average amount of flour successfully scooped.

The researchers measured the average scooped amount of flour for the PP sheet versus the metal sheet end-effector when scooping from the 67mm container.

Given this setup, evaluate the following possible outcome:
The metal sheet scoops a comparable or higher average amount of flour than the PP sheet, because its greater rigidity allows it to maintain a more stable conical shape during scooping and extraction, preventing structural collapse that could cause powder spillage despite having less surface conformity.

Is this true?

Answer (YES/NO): NO